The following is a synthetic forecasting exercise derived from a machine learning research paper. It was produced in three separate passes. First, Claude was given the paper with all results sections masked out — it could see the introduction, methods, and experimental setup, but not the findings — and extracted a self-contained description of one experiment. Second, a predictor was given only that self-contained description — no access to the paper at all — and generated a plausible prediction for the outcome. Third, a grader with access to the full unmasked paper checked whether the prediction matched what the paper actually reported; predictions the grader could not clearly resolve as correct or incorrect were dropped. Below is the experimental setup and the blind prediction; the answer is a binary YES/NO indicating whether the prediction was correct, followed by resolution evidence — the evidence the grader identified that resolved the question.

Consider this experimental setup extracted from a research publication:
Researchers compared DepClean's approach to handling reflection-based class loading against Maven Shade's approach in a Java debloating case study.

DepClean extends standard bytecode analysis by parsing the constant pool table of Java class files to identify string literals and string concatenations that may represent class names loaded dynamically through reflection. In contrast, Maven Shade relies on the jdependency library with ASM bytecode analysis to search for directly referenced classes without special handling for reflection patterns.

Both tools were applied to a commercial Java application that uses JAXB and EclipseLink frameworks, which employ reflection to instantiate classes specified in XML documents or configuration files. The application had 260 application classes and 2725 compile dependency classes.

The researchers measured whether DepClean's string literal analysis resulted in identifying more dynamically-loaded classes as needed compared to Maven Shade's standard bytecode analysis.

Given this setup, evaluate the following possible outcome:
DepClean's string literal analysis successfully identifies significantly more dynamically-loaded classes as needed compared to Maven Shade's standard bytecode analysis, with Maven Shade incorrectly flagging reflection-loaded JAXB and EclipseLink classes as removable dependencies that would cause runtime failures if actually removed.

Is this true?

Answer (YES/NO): NO